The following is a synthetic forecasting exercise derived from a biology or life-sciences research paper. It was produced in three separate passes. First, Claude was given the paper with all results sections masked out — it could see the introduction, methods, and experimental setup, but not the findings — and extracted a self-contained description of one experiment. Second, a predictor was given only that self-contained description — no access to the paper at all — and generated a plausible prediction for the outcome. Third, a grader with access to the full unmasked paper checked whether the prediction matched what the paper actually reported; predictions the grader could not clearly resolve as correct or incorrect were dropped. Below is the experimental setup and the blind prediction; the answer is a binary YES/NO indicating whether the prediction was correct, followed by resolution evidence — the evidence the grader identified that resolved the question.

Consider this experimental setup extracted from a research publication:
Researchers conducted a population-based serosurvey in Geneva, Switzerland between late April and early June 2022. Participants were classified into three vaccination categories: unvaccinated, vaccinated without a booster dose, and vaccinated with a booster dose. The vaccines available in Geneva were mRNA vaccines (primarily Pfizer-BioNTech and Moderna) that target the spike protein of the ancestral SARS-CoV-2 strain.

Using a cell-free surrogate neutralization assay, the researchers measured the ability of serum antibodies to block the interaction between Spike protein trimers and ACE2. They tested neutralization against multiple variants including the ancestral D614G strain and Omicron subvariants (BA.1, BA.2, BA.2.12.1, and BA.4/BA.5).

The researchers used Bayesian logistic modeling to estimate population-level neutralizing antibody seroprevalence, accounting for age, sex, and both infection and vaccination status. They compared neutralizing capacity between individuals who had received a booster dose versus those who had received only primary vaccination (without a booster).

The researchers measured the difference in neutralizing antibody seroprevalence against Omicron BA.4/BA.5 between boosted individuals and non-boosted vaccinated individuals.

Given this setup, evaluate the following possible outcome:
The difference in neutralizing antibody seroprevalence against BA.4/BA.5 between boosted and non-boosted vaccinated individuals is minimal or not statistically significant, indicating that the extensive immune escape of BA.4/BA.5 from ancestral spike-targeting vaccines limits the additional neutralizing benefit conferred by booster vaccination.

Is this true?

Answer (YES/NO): NO